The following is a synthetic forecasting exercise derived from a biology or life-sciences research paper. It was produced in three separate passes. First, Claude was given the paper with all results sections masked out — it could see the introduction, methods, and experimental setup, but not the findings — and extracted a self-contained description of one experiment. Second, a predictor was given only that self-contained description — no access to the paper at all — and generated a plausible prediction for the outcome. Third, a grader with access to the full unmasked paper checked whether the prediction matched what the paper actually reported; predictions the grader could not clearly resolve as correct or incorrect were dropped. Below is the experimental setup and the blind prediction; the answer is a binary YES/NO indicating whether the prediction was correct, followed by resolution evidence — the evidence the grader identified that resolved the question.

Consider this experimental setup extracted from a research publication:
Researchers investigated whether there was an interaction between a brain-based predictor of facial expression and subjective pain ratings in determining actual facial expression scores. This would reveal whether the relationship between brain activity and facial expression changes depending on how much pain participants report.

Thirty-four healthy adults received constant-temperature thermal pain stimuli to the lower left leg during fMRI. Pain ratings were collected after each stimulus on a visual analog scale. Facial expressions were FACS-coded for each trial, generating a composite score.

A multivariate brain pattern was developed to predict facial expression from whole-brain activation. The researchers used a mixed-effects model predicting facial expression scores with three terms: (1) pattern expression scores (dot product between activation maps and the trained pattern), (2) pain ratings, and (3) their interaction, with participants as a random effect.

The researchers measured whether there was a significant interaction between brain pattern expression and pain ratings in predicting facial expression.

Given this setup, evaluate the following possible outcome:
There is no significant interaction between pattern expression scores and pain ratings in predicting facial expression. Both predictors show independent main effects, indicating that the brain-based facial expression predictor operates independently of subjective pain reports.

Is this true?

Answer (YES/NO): NO